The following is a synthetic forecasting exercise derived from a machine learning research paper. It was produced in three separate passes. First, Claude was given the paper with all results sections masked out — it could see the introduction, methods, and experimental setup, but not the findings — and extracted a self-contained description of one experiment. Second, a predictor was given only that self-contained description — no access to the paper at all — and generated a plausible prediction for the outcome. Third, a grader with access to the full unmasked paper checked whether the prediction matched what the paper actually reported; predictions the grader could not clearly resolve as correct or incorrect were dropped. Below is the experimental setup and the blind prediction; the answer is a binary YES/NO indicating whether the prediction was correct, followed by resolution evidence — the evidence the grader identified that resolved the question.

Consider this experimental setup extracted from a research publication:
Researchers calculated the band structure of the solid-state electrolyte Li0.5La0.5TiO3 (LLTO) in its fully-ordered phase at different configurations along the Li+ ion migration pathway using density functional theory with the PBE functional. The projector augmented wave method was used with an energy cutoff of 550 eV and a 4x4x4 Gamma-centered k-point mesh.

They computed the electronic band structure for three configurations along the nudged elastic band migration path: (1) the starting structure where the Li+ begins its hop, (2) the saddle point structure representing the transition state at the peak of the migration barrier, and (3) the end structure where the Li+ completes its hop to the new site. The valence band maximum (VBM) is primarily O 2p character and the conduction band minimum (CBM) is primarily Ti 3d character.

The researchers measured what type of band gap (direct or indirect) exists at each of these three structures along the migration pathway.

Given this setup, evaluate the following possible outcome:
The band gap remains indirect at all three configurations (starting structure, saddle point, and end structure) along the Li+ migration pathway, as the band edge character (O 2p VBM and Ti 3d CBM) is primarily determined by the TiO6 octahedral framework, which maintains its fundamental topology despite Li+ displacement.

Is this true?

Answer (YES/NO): NO